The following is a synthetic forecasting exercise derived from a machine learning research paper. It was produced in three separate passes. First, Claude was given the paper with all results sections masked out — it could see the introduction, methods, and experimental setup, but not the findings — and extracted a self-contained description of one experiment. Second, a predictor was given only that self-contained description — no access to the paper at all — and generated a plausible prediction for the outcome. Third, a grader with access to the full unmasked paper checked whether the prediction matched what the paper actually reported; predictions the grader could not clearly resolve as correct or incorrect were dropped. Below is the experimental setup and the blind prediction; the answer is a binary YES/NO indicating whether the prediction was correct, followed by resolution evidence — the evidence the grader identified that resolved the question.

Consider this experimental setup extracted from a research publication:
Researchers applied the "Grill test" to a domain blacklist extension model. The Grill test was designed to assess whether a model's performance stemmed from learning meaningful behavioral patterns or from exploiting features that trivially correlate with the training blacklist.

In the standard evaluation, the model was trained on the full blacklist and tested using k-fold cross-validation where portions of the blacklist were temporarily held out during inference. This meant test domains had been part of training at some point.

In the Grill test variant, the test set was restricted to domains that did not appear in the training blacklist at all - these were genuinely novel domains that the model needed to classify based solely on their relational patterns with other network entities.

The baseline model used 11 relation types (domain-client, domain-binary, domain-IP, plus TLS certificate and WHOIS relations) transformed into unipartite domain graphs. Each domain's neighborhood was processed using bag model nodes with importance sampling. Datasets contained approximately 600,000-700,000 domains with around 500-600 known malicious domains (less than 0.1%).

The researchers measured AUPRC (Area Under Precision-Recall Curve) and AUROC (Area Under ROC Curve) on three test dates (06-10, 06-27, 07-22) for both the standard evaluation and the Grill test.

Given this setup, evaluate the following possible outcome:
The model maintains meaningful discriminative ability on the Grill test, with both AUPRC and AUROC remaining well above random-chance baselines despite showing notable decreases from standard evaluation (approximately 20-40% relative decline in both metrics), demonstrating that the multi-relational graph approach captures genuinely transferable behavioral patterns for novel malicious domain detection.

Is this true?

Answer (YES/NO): NO